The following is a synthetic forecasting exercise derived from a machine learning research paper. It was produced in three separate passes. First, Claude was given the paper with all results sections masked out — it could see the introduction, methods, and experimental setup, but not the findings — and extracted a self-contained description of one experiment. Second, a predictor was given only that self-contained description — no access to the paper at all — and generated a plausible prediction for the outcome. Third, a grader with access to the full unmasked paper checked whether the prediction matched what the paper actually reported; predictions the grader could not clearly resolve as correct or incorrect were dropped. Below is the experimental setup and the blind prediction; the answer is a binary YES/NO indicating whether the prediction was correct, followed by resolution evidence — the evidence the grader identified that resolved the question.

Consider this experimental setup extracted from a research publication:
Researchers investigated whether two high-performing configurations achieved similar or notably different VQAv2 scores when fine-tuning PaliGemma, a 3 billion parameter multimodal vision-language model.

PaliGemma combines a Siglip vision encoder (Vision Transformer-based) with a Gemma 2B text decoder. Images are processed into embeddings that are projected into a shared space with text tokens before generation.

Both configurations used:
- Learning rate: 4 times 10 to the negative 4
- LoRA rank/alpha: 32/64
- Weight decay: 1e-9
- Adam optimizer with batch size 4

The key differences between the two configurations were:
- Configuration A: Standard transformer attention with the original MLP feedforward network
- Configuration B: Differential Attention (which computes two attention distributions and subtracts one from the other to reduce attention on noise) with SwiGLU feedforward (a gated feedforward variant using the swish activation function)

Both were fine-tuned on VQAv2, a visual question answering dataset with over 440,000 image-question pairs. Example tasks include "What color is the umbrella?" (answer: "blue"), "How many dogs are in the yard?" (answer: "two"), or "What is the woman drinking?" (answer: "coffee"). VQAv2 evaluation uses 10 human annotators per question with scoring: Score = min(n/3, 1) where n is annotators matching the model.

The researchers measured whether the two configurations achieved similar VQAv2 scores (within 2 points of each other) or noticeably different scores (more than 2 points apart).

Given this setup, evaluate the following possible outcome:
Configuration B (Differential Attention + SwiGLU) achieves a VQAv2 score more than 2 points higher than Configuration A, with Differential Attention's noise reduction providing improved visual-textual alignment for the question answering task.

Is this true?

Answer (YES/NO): NO